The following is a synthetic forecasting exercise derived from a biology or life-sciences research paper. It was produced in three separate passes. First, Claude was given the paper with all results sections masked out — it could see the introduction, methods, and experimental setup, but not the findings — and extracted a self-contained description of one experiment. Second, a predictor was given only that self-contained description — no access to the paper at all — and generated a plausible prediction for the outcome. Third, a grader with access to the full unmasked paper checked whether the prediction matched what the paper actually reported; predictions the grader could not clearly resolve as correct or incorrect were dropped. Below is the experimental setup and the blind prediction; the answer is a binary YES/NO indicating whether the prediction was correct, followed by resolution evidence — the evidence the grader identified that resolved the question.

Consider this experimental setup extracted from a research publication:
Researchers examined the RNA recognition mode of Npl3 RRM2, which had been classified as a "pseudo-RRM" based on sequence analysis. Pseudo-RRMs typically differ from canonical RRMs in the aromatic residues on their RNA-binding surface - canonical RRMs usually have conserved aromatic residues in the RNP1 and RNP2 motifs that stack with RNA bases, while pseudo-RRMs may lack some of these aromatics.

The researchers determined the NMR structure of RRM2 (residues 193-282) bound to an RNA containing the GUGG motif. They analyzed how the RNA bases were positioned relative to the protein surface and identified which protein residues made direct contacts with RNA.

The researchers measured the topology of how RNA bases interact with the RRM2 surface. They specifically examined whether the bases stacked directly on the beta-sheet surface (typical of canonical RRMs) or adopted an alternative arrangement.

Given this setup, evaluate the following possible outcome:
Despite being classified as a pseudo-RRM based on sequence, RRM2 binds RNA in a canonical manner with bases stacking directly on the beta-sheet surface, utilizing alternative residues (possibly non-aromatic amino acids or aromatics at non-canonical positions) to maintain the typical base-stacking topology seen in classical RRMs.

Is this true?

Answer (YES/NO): NO